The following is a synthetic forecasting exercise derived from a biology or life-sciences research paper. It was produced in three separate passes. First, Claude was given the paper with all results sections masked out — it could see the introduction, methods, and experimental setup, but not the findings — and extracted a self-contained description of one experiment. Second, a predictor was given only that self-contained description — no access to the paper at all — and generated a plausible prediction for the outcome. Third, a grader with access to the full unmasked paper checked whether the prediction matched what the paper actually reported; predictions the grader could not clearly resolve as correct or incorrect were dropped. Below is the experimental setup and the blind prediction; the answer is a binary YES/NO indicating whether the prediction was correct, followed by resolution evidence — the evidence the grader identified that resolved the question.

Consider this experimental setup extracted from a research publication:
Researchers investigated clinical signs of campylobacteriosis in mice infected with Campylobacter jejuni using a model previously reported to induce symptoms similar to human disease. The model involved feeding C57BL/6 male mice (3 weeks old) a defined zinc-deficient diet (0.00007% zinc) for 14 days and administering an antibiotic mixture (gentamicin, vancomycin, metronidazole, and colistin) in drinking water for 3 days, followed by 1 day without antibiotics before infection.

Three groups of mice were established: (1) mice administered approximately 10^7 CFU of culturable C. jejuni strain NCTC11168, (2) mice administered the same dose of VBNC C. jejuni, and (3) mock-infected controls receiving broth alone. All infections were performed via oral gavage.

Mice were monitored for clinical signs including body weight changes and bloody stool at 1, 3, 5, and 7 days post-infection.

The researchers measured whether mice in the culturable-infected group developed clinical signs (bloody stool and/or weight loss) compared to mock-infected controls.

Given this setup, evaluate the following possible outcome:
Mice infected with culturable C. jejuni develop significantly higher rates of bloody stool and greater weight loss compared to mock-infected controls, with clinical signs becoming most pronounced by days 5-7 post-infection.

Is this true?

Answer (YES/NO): NO